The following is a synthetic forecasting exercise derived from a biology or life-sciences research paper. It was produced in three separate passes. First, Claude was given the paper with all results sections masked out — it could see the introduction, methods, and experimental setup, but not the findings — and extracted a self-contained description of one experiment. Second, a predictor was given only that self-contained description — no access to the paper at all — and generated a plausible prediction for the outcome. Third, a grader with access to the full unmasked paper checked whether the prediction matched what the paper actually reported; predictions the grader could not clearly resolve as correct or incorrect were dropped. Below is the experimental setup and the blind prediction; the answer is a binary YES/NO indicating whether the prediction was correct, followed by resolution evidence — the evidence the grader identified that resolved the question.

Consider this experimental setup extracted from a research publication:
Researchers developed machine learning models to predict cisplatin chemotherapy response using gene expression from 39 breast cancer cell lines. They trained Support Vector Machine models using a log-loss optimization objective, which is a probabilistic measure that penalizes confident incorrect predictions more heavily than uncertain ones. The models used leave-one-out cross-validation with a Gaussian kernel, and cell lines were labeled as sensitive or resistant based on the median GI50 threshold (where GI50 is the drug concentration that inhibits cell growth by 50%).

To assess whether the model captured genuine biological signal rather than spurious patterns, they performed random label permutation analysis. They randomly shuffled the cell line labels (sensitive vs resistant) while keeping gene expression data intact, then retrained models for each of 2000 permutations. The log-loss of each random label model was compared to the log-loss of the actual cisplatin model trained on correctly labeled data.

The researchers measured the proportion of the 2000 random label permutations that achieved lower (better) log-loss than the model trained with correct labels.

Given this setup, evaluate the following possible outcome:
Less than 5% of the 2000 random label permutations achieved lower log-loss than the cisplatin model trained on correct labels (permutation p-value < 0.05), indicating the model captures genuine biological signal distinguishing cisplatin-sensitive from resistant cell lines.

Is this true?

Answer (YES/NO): YES